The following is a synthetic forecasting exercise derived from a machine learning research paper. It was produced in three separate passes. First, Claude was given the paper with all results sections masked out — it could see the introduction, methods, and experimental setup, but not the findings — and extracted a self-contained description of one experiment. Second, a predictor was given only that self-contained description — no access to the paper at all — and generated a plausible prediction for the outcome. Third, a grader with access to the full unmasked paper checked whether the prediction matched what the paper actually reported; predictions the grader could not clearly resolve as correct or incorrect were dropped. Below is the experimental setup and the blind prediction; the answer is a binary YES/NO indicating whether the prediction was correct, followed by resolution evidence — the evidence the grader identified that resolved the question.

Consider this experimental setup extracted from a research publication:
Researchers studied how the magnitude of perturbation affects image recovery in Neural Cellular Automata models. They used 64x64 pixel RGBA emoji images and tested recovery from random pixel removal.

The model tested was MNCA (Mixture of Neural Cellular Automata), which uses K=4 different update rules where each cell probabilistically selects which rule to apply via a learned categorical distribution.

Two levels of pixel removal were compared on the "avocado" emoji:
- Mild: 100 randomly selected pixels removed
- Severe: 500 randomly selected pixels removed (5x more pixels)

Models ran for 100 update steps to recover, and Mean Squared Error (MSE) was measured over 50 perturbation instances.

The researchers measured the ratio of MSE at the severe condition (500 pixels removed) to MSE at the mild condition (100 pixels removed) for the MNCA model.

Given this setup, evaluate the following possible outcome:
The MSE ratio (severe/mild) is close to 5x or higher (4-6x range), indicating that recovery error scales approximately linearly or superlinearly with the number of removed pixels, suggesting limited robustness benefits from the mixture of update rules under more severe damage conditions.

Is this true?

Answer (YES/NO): NO